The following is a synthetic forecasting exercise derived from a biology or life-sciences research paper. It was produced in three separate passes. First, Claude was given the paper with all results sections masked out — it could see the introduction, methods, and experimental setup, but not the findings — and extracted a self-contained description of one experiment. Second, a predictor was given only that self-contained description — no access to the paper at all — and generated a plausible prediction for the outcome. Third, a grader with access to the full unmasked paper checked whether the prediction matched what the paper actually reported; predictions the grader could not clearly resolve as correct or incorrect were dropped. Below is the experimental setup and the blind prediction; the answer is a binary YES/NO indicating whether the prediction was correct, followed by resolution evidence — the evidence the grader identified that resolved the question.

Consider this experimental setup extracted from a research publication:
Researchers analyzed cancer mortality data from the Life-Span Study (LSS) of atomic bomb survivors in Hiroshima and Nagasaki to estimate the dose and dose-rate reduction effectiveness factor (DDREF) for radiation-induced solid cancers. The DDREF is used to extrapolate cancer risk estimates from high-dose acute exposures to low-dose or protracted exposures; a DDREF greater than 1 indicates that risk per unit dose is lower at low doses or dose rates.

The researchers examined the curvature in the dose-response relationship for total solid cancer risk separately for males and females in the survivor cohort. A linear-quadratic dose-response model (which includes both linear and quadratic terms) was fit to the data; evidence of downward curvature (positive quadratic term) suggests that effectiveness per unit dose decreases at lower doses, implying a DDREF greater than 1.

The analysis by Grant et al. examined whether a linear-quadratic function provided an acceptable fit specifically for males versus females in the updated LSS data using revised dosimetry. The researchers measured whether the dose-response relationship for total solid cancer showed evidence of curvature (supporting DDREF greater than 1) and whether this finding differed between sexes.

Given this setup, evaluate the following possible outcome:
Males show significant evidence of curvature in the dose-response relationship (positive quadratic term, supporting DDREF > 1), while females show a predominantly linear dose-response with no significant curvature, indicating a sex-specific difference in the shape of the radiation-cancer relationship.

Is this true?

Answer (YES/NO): YES